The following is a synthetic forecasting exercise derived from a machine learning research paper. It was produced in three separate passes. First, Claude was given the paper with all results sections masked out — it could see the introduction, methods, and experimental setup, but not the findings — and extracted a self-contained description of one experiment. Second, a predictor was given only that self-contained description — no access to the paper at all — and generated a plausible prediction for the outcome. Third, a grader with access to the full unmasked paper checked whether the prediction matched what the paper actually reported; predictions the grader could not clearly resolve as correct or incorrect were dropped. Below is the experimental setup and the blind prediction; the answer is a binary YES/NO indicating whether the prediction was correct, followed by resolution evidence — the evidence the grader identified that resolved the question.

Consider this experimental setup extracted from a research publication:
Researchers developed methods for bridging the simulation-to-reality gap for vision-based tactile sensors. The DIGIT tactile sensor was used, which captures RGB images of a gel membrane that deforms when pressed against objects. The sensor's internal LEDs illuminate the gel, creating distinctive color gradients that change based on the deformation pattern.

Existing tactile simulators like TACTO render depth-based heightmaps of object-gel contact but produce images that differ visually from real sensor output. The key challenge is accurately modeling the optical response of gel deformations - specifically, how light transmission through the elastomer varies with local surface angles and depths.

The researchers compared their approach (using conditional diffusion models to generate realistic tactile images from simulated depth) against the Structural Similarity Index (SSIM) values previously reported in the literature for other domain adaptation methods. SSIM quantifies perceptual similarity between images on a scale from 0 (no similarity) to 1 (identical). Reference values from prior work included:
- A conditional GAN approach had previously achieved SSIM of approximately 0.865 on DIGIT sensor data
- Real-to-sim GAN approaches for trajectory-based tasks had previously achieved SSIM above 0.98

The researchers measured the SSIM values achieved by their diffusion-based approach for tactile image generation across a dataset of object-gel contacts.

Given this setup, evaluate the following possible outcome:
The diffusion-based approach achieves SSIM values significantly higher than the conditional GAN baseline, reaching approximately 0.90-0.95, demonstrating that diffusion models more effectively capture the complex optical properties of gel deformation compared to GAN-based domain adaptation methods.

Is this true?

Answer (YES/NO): YES